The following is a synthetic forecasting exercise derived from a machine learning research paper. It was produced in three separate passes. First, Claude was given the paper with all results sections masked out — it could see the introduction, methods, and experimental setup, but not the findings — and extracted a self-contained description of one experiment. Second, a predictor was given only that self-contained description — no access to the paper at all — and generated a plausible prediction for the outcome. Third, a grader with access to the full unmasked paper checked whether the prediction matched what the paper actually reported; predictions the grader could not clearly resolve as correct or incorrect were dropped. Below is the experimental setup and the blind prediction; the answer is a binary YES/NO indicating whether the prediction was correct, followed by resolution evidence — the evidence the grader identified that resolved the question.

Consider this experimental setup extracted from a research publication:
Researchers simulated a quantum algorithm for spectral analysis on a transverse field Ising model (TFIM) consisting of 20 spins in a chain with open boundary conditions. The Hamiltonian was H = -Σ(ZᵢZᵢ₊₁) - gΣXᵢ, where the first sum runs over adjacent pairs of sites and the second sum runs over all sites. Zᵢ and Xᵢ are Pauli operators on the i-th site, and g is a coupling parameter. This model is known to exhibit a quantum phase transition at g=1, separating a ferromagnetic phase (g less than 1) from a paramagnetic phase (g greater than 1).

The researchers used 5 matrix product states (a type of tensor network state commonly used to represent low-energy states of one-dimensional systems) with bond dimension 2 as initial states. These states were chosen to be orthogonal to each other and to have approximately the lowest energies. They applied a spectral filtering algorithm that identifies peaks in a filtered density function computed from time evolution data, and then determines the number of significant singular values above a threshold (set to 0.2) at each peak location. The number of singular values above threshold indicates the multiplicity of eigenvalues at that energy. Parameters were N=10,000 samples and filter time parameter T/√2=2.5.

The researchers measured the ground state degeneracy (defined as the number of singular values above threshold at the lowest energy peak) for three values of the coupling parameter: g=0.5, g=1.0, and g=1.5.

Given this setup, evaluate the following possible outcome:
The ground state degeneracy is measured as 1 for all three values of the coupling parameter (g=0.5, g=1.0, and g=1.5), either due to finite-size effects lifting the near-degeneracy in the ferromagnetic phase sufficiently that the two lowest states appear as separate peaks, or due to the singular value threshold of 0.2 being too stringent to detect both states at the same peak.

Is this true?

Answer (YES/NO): NO